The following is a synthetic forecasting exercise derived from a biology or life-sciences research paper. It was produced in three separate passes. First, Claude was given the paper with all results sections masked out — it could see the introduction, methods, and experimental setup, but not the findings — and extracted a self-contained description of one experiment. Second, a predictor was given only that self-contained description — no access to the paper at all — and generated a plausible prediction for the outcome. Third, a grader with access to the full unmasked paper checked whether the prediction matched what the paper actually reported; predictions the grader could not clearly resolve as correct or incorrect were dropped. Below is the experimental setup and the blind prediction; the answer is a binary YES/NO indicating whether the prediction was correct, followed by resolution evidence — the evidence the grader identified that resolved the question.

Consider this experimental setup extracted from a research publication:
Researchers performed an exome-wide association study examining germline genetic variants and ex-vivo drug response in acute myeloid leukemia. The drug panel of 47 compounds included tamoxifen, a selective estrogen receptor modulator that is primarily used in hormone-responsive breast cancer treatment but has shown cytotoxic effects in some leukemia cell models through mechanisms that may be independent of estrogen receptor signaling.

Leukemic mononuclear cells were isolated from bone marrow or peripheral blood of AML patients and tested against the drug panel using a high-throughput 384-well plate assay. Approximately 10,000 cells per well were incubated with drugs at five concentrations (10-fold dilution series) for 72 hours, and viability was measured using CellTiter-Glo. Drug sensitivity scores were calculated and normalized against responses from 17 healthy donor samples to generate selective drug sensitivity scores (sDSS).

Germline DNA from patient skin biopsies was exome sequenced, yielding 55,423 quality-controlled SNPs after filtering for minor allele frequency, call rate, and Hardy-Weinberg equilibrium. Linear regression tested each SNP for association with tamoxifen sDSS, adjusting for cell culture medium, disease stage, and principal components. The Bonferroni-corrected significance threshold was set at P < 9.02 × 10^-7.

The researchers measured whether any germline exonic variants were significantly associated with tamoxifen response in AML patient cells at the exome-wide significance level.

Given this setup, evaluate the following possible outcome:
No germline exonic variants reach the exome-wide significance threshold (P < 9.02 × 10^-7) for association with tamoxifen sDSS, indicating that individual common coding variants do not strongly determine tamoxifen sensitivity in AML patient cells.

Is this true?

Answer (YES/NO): NO